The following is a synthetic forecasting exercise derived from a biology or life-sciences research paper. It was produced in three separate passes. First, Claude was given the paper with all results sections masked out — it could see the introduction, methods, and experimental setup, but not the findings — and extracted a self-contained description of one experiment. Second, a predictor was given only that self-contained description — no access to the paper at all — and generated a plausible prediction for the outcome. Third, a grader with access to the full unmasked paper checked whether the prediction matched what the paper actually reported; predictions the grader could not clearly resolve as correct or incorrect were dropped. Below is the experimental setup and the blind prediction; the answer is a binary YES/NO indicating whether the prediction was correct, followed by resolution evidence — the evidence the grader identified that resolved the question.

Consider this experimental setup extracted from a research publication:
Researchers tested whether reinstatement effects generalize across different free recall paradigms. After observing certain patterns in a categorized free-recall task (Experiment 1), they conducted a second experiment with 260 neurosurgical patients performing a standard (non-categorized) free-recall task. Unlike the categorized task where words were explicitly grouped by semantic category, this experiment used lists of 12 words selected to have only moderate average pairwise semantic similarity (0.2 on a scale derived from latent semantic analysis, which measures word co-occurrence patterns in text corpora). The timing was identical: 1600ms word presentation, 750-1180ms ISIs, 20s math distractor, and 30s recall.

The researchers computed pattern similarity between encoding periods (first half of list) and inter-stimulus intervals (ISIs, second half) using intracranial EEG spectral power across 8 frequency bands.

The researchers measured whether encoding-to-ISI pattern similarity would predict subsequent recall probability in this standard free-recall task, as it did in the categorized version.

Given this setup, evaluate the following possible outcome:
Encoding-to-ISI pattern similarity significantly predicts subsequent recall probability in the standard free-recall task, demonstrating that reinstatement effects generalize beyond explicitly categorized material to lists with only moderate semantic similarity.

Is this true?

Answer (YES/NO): YES